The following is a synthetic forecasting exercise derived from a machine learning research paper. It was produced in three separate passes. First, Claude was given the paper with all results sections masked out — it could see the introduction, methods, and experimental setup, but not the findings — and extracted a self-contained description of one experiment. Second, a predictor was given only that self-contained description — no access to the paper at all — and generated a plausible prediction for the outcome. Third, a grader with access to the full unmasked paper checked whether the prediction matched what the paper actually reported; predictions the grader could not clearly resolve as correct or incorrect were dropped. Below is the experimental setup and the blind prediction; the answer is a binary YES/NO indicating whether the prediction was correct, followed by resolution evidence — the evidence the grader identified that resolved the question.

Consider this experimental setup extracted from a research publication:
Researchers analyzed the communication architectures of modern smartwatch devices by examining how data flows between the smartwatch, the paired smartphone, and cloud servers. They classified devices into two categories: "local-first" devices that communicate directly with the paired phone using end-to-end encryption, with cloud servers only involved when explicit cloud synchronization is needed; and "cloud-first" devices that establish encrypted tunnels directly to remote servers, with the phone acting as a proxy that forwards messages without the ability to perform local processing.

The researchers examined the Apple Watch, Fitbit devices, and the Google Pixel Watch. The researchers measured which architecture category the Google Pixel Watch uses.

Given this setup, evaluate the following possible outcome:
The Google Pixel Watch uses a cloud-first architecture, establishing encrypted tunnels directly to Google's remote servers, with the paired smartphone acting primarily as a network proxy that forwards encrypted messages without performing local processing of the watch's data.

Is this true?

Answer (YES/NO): YES